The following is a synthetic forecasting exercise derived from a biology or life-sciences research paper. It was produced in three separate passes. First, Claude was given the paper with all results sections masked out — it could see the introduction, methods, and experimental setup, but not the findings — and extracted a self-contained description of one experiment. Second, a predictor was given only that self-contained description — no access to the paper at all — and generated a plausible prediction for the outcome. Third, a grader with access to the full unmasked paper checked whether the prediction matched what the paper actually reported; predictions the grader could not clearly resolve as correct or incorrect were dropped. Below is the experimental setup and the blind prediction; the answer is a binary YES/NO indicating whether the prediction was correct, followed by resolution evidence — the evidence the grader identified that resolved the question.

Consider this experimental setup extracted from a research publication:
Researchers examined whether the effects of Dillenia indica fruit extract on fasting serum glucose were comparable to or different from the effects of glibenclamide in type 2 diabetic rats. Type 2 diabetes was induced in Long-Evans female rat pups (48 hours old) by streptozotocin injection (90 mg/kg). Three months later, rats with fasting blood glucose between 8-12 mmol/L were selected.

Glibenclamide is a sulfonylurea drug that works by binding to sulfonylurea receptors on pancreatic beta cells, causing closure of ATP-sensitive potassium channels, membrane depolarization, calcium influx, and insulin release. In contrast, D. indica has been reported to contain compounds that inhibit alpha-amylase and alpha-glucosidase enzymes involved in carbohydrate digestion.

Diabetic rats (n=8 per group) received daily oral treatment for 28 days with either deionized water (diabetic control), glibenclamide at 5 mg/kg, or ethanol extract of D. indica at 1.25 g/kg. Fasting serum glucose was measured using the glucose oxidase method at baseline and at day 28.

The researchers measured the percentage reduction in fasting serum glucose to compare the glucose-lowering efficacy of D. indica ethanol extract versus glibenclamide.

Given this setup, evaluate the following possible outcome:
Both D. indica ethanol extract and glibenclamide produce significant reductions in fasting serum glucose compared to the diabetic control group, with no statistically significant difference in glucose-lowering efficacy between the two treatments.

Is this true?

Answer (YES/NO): NO